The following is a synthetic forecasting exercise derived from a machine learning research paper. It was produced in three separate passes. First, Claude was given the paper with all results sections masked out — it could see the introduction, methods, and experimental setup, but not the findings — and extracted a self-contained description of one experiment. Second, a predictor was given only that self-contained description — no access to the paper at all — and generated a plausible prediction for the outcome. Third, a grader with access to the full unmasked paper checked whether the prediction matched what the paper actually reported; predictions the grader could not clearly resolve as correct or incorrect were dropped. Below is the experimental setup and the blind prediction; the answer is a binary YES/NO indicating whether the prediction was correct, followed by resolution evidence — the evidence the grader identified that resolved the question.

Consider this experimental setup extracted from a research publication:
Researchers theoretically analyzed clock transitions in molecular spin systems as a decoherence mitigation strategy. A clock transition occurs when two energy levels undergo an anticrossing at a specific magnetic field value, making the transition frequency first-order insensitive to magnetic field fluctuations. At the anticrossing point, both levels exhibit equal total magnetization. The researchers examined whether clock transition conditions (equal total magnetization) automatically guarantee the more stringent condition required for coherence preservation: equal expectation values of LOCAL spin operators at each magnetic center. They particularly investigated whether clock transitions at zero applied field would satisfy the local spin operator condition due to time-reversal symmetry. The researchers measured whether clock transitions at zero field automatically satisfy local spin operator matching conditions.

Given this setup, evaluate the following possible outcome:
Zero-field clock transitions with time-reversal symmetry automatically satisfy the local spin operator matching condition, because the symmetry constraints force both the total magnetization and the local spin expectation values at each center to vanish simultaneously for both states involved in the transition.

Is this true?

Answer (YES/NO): YES